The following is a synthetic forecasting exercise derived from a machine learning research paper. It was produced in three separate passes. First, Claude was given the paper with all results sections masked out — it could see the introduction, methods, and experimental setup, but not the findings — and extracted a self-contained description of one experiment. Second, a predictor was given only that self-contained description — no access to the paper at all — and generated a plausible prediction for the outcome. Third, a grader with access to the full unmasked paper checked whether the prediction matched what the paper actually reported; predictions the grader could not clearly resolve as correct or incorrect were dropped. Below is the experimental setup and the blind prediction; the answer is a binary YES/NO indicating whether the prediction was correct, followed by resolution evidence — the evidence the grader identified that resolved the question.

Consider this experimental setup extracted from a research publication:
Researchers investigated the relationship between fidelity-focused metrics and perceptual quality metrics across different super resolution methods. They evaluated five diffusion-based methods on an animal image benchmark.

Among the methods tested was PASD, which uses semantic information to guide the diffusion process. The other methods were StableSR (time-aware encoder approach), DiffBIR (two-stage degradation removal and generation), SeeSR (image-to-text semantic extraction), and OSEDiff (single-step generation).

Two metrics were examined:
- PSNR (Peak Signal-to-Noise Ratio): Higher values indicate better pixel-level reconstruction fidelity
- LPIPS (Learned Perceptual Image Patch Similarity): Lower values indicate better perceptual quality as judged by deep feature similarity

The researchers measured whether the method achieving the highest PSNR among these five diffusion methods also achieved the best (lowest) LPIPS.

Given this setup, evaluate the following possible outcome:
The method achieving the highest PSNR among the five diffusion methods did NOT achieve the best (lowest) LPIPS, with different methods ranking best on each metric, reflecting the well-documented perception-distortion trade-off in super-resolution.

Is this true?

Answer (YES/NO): YES